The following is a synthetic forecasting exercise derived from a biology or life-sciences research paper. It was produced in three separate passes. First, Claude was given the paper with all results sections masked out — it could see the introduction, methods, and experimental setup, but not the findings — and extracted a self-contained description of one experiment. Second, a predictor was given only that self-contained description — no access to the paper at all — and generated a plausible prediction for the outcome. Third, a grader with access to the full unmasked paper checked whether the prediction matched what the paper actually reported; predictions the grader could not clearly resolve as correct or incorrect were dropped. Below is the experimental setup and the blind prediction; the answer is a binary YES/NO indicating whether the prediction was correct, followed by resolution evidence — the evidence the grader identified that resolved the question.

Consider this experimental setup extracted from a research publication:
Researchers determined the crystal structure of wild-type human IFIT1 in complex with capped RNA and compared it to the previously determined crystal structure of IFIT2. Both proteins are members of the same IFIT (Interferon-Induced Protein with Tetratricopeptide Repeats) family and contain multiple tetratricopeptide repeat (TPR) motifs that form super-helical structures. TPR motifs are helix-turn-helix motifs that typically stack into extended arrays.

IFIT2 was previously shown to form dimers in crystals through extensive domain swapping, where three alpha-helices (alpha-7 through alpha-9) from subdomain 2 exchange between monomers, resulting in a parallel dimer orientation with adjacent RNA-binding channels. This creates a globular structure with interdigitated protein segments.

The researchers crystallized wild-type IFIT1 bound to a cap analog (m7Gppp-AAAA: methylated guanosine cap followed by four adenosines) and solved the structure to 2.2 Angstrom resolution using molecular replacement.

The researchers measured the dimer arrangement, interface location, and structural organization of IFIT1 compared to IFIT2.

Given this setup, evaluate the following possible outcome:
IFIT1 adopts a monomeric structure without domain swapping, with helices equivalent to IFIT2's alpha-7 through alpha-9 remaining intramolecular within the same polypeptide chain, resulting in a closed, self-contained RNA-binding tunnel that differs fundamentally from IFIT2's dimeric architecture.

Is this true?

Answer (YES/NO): NO